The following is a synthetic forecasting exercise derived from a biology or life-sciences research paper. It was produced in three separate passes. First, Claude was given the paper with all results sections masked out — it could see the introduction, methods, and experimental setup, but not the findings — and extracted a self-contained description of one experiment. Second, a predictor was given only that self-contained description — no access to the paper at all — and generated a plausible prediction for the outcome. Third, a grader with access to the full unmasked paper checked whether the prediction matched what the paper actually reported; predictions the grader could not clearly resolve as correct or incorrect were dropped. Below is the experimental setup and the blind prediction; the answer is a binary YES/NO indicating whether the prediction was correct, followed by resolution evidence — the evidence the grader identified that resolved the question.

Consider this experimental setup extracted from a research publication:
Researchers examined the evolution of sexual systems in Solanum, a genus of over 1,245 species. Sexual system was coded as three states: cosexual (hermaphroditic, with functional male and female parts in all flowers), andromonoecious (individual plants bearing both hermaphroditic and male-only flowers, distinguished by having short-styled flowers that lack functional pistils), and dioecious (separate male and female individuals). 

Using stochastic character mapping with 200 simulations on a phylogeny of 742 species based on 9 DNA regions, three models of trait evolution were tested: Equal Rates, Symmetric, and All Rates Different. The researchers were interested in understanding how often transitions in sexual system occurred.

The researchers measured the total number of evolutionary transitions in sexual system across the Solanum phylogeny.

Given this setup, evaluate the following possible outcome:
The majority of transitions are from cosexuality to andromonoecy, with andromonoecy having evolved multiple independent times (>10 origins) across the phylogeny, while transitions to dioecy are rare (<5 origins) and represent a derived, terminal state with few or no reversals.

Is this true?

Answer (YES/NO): NO